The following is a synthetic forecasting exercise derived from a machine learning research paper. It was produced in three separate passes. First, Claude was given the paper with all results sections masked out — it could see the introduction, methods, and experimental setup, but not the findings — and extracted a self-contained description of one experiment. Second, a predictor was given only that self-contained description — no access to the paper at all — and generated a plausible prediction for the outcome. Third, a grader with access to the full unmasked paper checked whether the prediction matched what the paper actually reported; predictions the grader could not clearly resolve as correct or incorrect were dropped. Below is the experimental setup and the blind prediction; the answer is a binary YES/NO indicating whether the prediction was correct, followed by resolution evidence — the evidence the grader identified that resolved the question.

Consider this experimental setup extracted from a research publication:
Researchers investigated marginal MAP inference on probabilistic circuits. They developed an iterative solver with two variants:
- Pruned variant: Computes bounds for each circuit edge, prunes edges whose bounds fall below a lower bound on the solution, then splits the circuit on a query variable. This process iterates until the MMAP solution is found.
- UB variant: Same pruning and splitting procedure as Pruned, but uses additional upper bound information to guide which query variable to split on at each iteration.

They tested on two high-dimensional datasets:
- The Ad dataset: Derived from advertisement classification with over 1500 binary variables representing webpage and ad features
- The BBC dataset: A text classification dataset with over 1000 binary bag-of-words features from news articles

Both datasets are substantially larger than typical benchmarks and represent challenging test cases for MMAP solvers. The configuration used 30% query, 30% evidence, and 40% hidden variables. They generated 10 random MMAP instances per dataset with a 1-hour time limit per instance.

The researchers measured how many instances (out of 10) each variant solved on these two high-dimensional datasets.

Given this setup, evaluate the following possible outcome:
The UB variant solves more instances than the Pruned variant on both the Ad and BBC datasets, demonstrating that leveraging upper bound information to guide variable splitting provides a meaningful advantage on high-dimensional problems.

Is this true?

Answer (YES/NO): YES